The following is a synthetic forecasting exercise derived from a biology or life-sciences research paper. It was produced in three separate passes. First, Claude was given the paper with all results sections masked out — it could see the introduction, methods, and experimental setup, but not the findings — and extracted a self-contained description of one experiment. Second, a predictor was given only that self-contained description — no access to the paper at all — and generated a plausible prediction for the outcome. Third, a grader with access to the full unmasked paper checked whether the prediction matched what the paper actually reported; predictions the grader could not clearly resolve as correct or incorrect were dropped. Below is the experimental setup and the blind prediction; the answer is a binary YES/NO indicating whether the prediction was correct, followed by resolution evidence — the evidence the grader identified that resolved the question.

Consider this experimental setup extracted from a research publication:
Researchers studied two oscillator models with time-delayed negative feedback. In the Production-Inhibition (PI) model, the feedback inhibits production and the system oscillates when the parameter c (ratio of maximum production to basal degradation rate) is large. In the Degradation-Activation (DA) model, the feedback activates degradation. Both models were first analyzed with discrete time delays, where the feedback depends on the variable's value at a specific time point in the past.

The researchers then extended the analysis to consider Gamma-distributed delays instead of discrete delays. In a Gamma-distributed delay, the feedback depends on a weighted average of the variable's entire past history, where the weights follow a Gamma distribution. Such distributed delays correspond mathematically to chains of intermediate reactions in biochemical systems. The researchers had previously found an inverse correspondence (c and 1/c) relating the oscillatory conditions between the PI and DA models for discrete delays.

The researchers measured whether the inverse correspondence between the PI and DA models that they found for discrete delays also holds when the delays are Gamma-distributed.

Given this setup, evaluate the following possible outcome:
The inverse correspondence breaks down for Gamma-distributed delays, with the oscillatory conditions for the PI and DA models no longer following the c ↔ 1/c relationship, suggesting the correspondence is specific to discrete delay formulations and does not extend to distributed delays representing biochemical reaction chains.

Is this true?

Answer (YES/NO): NO